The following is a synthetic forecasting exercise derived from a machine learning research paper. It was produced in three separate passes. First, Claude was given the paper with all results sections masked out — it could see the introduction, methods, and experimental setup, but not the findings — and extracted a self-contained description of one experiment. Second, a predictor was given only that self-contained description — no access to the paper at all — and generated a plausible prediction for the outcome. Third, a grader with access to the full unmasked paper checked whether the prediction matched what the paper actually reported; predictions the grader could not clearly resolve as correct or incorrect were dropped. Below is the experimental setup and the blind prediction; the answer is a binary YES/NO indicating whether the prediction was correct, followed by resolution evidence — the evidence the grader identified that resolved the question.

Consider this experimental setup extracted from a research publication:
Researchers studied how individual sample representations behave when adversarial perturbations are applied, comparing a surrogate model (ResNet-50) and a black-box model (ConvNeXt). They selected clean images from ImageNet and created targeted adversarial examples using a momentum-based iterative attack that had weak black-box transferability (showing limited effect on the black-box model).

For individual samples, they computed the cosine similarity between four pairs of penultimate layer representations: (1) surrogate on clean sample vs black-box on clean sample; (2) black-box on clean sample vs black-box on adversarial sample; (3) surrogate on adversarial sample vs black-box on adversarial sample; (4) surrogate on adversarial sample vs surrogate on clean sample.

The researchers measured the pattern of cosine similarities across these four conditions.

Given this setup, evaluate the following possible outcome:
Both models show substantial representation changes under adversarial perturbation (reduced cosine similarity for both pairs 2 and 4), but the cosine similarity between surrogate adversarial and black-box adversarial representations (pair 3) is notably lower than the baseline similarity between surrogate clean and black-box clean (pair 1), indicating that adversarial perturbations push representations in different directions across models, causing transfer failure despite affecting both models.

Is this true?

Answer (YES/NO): NO